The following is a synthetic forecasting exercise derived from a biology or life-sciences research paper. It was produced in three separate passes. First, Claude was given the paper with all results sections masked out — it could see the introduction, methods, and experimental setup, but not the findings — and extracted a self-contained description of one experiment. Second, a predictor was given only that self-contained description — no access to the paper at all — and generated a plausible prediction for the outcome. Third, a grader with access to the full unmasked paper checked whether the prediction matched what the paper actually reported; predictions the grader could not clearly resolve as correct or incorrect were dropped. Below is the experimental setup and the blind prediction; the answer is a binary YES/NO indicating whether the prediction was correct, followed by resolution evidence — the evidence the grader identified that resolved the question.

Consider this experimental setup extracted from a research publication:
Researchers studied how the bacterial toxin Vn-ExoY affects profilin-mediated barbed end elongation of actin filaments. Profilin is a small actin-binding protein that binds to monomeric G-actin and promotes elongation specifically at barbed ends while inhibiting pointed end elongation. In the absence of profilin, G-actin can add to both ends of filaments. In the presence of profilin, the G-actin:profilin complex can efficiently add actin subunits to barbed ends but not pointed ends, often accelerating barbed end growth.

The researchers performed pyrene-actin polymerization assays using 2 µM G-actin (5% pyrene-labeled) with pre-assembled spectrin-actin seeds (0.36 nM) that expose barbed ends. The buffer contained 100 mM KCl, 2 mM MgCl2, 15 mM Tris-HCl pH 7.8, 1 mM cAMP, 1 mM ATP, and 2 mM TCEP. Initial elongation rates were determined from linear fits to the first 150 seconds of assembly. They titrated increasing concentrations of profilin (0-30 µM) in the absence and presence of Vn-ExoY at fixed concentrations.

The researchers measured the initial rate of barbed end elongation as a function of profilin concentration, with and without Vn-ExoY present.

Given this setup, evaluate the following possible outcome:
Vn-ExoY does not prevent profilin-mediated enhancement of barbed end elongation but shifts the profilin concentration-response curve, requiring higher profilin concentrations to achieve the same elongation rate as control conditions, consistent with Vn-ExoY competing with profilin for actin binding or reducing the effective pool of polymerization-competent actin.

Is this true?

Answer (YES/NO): NO